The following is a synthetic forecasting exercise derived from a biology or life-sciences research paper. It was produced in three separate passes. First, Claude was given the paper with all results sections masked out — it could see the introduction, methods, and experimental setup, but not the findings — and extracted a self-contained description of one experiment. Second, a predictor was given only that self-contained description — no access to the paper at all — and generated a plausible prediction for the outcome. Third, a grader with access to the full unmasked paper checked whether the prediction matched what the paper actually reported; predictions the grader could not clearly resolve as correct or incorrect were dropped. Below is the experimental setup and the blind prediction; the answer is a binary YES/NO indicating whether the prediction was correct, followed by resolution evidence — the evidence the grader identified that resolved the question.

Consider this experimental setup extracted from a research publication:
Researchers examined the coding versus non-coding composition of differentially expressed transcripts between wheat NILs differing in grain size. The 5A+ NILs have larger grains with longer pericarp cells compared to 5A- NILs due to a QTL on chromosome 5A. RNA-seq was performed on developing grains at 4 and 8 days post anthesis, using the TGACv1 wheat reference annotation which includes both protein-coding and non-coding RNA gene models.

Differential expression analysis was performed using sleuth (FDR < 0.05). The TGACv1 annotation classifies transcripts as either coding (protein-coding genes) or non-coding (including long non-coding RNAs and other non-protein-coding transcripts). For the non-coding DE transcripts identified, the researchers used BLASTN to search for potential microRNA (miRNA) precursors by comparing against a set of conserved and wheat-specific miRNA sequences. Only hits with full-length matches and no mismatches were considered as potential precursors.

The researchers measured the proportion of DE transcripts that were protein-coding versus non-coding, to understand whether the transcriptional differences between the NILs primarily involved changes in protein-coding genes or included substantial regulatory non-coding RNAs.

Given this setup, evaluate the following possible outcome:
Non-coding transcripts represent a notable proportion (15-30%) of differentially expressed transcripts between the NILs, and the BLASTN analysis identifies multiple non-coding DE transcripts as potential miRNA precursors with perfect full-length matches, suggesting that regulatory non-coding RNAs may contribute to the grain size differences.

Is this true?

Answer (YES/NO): NO